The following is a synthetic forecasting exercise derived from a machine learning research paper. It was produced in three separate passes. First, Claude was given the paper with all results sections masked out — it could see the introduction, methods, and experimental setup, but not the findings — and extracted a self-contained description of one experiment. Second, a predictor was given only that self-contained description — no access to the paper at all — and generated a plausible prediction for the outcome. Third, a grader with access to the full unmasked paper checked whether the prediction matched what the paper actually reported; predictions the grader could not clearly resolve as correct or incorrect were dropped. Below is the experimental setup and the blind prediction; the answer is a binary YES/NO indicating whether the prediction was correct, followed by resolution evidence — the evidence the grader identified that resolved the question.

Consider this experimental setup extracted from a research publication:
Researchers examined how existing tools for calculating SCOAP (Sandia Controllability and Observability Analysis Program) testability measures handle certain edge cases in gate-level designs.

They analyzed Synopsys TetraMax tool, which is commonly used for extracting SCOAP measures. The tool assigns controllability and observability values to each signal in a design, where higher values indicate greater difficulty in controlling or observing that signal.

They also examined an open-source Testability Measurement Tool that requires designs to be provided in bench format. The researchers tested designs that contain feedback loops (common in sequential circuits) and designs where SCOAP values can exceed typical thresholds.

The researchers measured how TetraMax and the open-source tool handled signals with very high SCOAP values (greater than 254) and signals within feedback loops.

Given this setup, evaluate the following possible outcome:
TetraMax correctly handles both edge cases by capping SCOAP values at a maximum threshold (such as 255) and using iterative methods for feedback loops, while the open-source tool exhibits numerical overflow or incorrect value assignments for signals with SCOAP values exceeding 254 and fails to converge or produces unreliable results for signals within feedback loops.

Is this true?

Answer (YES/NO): NO